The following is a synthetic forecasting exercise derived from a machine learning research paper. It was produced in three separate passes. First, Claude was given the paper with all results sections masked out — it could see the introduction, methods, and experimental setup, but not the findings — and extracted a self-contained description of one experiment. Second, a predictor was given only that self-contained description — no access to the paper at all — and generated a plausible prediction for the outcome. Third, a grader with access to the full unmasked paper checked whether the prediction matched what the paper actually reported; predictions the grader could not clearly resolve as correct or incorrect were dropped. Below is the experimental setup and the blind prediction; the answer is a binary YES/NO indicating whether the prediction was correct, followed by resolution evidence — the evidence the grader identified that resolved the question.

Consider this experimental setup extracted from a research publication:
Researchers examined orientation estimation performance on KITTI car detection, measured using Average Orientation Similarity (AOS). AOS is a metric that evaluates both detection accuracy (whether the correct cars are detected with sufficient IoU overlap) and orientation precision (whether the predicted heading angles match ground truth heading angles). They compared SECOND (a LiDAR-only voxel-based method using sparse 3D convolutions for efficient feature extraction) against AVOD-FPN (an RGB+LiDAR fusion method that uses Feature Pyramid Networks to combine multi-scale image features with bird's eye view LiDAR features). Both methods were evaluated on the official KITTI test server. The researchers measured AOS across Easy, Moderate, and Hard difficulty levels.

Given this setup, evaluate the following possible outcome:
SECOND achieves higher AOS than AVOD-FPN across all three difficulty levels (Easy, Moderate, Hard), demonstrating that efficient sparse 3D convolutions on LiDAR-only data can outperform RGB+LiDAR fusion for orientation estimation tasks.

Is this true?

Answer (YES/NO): NO